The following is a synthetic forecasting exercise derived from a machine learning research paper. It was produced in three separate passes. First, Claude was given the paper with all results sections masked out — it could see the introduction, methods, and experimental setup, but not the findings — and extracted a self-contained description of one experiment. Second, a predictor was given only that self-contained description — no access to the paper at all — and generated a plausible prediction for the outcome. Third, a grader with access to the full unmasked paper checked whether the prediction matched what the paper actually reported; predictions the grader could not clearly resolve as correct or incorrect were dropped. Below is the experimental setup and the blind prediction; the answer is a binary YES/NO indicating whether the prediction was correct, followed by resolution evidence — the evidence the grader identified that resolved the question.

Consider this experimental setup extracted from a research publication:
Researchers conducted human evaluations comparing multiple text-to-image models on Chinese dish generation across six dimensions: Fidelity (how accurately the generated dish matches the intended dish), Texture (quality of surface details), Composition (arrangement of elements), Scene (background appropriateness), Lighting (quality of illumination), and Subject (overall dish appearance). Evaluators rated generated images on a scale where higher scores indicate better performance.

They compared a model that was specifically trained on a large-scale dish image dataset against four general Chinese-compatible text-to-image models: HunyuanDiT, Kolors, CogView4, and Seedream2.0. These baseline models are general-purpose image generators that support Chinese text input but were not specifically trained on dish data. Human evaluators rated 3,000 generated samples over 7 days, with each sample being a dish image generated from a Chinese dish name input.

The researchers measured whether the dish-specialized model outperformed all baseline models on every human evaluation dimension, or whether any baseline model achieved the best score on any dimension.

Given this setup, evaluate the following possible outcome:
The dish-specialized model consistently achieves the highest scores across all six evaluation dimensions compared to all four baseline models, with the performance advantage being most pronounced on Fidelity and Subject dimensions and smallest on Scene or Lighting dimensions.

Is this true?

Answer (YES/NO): NO